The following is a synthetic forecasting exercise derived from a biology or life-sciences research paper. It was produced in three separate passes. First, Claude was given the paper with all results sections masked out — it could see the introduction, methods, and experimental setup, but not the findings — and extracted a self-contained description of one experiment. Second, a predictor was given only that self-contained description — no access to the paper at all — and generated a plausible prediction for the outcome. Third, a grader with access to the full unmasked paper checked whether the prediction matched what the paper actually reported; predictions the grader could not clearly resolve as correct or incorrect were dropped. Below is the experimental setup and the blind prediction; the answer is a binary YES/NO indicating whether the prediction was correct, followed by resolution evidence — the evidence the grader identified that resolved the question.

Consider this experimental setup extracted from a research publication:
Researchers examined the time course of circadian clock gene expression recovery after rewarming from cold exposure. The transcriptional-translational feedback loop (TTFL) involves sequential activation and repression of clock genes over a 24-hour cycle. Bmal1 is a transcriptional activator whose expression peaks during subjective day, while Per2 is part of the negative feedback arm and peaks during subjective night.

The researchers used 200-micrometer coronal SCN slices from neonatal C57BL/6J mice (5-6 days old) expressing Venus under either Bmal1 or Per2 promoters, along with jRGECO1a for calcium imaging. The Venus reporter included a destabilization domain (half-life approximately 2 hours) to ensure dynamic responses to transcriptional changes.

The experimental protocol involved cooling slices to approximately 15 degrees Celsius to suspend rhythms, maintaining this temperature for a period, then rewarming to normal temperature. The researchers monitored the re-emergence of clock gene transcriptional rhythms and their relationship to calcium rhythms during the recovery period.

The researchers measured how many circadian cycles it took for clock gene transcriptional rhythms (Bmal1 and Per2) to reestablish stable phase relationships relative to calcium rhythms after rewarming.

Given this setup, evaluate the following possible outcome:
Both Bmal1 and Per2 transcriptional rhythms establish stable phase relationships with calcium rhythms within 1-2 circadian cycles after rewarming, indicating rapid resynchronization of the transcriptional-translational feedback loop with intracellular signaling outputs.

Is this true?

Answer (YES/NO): NO